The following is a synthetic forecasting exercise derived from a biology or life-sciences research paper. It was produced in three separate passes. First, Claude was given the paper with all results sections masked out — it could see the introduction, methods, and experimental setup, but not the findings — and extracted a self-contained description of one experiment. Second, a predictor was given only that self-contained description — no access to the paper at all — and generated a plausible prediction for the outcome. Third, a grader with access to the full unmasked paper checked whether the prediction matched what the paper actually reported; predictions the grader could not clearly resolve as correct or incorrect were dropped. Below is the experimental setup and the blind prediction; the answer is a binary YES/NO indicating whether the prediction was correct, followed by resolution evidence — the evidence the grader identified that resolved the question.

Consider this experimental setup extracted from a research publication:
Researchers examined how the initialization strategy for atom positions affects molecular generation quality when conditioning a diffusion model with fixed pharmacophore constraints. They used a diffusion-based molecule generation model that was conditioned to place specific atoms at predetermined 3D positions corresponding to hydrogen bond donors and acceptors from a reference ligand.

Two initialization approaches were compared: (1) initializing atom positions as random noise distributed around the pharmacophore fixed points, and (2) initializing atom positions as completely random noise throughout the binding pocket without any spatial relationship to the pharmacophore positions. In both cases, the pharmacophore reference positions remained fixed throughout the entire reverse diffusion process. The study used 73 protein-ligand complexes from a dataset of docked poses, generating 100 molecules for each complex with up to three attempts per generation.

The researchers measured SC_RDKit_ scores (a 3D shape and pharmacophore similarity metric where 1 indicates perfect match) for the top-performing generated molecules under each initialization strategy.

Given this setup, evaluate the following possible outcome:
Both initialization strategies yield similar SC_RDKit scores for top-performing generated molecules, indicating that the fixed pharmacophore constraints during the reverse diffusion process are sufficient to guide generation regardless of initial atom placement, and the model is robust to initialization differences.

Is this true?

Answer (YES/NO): NO